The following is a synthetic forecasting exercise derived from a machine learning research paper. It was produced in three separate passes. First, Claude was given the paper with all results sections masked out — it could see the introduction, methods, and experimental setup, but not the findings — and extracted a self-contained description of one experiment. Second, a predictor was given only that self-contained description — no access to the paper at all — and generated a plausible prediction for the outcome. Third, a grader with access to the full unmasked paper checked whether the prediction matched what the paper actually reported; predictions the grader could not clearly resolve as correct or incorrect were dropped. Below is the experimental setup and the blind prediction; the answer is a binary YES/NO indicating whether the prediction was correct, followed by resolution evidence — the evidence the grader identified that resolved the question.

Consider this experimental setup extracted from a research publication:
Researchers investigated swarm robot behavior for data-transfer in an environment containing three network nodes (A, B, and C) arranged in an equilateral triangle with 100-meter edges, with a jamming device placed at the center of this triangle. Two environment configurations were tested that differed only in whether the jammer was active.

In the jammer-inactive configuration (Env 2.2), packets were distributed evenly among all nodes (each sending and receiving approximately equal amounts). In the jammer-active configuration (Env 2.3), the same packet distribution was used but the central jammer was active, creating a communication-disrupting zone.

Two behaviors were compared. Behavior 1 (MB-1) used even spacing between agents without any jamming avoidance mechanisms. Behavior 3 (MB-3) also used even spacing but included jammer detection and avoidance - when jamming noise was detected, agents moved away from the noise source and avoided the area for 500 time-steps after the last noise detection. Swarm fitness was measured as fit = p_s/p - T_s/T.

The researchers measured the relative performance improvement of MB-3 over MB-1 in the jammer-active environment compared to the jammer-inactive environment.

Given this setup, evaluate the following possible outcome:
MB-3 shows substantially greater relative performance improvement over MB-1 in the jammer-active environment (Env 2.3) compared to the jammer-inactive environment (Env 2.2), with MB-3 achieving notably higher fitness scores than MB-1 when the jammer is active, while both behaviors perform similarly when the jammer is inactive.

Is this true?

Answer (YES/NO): YES